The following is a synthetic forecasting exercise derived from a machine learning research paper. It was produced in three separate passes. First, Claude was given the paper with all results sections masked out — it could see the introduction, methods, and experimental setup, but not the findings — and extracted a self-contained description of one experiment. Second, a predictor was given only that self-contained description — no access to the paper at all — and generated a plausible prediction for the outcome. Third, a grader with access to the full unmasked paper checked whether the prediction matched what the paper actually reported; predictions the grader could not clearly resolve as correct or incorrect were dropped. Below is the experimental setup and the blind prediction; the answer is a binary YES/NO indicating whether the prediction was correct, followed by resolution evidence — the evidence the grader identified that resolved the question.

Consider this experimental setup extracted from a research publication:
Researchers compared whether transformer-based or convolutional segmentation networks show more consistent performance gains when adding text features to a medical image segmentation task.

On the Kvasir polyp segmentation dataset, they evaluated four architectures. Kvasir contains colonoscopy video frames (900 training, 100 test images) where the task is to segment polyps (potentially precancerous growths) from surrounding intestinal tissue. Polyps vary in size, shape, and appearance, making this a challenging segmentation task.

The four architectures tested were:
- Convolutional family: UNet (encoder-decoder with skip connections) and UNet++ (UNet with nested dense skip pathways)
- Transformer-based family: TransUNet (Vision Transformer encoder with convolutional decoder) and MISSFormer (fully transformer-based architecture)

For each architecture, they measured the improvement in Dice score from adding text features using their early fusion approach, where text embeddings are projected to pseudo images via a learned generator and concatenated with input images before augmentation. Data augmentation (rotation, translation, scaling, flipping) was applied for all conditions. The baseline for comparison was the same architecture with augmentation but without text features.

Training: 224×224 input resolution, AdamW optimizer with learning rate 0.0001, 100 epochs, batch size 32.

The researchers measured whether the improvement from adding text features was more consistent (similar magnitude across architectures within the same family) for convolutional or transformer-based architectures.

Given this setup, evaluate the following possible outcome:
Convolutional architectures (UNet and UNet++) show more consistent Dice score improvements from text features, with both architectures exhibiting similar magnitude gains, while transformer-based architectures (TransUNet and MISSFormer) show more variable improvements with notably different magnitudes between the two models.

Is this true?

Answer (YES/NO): YES